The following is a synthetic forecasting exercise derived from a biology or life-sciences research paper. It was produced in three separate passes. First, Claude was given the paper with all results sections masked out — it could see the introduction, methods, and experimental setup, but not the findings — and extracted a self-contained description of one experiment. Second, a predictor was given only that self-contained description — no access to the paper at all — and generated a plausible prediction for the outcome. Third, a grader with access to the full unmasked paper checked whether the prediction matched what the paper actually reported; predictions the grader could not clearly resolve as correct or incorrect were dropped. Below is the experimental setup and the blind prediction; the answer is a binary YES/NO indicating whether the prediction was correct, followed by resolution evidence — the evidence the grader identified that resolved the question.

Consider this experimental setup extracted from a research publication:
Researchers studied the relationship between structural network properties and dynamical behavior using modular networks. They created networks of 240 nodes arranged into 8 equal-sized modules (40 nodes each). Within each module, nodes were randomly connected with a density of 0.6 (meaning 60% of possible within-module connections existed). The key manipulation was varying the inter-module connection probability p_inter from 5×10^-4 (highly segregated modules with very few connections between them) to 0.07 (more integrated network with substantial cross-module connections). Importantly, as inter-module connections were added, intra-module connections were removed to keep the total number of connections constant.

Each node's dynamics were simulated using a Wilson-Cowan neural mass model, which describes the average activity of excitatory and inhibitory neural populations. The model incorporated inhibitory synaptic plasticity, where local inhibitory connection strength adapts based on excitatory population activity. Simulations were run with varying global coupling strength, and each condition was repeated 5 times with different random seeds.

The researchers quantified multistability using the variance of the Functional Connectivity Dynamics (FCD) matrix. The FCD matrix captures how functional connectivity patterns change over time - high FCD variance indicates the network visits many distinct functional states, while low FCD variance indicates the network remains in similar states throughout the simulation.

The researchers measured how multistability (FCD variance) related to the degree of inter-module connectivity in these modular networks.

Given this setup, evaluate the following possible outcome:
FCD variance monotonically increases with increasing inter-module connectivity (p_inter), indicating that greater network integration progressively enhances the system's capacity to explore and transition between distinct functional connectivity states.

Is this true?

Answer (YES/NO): NO